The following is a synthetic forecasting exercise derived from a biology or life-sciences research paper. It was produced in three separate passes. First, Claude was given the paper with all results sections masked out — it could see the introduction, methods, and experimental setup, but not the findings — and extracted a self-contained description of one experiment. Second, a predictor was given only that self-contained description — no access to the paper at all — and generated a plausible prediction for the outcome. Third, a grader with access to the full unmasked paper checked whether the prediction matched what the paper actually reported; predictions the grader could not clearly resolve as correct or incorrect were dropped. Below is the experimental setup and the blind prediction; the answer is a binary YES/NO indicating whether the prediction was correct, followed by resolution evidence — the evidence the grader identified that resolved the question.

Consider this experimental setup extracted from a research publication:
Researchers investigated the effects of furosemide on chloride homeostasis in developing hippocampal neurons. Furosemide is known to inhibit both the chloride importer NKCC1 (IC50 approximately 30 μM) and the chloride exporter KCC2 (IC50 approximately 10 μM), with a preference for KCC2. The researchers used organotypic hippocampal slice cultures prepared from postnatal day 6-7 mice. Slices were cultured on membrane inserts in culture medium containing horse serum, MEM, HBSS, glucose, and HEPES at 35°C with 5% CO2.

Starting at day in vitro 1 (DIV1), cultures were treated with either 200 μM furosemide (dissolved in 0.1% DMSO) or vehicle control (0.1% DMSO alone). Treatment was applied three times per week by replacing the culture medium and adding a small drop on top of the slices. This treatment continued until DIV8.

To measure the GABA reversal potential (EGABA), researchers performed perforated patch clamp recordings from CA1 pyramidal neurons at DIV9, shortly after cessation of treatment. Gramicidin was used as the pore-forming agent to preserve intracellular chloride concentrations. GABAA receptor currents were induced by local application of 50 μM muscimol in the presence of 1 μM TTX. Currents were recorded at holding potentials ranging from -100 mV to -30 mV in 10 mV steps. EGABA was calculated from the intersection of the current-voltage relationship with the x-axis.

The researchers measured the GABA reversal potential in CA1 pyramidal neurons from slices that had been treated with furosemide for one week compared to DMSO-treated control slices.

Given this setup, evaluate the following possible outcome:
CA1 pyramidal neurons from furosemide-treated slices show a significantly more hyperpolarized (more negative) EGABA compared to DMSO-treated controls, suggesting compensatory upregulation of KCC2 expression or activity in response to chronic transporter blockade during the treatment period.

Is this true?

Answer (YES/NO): NO